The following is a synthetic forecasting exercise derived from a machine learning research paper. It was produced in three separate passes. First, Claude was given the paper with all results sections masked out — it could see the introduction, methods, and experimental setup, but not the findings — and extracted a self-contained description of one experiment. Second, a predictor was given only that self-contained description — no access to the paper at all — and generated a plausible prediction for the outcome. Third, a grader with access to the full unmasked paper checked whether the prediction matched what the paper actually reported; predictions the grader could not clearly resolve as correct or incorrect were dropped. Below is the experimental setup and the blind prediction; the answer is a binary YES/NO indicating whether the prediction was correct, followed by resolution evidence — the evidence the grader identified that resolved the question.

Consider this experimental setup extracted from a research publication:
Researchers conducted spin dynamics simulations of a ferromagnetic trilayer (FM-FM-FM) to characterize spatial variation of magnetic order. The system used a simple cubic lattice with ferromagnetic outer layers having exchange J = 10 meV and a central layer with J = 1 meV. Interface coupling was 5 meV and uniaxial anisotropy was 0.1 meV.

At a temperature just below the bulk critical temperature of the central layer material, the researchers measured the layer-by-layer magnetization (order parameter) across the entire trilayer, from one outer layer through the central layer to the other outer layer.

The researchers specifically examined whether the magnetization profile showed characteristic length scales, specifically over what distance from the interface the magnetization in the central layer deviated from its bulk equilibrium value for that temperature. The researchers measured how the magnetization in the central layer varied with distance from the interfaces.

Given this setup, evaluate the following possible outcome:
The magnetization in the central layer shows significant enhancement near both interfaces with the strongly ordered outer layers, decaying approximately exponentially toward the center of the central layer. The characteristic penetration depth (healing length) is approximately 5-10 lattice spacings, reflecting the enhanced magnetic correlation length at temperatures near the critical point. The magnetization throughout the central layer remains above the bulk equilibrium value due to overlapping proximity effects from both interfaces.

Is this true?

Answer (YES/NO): NO